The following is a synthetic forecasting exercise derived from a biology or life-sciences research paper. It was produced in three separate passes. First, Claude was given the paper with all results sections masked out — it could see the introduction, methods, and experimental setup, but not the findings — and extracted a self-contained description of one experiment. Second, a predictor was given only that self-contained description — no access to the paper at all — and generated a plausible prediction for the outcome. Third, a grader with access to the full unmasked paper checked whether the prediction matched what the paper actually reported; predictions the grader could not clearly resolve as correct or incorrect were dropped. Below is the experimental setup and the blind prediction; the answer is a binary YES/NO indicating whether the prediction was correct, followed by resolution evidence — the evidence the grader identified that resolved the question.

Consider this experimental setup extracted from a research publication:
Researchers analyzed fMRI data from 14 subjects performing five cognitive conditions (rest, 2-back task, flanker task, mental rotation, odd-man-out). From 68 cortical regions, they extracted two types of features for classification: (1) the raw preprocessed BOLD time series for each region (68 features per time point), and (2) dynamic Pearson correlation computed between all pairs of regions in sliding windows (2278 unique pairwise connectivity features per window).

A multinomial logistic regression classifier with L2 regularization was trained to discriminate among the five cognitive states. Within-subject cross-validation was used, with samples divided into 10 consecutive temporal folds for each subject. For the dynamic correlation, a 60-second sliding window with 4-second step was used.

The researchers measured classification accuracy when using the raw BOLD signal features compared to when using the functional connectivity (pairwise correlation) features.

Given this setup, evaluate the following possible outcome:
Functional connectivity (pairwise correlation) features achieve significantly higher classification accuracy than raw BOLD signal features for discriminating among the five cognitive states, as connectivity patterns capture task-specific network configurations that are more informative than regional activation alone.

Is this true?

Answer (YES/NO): YES